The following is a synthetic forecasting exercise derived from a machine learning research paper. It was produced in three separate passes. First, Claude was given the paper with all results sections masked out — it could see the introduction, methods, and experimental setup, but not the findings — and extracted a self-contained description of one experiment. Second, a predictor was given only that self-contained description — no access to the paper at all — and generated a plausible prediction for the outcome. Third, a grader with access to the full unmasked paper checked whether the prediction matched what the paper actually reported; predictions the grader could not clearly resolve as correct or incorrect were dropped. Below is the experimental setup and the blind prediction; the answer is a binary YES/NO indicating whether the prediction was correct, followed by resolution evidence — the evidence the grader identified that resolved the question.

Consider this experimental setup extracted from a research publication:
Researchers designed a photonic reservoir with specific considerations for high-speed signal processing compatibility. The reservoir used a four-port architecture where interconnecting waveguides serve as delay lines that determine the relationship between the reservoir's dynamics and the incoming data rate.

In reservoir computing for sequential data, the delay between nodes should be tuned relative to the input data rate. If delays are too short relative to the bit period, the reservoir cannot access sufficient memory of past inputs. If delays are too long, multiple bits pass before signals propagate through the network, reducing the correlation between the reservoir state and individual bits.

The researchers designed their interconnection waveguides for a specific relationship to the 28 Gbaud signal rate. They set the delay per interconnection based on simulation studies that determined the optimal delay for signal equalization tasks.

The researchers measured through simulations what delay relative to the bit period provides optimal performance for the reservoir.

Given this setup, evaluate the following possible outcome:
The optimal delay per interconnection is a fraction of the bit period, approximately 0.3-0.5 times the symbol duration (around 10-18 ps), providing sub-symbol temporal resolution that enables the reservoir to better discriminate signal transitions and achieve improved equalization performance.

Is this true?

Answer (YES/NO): YES